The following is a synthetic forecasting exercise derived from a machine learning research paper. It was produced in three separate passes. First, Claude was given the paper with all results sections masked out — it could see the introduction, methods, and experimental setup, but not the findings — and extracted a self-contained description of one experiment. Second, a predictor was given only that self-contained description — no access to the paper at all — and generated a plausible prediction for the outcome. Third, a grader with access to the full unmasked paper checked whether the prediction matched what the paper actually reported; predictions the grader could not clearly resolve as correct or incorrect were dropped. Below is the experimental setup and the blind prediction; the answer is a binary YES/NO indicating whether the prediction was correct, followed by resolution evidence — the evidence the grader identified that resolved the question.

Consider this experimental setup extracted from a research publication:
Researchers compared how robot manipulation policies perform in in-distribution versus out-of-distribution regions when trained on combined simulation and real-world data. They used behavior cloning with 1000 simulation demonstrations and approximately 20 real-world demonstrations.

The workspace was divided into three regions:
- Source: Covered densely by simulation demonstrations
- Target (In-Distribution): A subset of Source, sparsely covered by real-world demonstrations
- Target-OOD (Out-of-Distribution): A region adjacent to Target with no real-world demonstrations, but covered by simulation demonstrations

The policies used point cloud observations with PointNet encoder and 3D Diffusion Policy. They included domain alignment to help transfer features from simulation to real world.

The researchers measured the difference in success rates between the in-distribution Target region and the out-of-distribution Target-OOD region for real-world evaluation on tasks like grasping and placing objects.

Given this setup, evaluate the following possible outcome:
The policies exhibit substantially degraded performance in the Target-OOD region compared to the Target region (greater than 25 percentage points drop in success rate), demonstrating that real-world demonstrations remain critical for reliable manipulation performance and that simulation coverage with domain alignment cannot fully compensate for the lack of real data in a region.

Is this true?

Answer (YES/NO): YES